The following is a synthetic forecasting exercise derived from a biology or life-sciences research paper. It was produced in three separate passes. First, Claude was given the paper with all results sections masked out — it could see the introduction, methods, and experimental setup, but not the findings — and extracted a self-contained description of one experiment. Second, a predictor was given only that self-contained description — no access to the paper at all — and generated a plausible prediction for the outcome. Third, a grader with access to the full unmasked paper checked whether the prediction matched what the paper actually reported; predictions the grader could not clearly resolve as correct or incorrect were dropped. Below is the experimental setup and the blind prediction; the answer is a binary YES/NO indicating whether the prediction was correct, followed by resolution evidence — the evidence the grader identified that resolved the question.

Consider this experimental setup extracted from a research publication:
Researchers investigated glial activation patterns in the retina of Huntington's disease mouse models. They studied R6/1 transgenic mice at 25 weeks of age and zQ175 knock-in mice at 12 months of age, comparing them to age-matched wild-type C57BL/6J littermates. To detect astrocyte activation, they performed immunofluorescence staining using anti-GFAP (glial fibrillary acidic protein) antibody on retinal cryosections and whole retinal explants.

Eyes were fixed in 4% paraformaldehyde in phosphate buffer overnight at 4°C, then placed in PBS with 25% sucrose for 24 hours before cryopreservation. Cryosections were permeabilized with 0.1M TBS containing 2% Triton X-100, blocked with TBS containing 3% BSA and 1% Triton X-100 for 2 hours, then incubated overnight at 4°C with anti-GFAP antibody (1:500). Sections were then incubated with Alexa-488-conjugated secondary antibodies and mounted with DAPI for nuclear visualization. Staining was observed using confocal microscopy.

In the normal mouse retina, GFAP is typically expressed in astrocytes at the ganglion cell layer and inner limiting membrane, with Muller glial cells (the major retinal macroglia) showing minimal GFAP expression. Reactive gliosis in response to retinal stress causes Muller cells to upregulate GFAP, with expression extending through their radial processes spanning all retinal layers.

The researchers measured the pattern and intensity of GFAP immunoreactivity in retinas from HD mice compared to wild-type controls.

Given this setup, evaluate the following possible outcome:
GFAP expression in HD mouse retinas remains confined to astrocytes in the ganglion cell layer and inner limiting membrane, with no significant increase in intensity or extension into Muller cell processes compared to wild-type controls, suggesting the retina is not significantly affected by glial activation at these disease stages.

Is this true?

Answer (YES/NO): NO